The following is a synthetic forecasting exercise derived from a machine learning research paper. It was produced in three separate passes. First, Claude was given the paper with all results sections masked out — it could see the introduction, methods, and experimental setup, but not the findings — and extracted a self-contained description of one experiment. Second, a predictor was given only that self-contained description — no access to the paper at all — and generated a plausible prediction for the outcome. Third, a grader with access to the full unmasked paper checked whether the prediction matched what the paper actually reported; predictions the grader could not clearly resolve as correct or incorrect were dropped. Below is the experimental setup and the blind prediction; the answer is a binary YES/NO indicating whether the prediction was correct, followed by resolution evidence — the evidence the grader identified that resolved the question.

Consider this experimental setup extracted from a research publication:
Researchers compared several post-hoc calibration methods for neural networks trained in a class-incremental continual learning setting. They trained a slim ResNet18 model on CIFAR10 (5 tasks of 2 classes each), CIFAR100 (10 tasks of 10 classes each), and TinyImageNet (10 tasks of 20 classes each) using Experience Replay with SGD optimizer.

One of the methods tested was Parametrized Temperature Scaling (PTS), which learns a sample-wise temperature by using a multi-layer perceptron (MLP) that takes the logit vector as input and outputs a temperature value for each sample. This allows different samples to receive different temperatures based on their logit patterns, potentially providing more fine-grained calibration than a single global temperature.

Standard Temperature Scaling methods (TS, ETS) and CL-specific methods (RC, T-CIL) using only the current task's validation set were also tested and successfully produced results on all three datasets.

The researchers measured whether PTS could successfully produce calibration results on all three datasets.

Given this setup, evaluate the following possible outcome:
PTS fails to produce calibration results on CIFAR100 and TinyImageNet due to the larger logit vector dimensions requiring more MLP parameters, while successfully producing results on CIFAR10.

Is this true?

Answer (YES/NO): NO